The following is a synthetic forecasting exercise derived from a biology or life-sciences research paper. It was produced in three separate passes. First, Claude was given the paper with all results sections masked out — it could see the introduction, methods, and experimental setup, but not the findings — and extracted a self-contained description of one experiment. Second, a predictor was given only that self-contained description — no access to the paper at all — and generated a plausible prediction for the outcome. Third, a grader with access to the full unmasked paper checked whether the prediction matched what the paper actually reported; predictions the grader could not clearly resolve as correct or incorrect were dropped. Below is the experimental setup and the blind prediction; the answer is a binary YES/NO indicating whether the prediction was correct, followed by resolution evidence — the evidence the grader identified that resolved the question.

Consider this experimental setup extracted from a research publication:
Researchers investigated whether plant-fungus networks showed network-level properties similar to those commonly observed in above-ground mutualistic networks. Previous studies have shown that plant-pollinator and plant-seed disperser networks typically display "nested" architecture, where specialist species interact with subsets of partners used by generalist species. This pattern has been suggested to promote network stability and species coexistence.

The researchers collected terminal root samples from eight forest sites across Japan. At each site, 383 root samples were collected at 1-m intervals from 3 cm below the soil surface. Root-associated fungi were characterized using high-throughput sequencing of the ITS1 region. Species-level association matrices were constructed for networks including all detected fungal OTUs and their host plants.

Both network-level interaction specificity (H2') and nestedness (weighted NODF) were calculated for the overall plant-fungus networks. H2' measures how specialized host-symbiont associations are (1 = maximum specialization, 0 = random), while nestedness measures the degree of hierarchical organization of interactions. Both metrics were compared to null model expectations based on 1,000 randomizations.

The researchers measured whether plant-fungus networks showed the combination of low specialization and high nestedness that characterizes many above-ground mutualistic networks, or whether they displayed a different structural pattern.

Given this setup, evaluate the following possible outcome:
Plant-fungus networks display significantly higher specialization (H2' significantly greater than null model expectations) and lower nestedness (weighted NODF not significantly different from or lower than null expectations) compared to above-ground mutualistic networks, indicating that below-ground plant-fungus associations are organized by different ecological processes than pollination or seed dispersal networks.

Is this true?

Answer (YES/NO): YES